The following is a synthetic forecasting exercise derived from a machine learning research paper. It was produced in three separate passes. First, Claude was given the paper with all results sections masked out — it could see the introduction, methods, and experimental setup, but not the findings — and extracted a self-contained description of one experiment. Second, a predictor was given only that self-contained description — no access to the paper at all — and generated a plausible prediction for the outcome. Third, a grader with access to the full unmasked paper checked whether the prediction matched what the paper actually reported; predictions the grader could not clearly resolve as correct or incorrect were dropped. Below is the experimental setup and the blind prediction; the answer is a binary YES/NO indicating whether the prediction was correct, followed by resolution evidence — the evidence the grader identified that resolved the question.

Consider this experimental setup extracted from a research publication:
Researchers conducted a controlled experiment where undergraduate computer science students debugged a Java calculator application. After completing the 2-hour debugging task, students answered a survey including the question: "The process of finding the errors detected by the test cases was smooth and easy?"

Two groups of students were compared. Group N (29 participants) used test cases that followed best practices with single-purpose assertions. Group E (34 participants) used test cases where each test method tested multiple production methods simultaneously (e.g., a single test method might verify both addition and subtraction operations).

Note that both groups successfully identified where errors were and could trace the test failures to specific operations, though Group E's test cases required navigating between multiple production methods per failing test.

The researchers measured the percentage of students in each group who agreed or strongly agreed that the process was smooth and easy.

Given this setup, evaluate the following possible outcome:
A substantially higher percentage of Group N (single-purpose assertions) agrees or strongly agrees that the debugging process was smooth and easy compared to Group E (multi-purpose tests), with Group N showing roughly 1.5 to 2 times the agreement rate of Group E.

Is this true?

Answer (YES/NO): NO